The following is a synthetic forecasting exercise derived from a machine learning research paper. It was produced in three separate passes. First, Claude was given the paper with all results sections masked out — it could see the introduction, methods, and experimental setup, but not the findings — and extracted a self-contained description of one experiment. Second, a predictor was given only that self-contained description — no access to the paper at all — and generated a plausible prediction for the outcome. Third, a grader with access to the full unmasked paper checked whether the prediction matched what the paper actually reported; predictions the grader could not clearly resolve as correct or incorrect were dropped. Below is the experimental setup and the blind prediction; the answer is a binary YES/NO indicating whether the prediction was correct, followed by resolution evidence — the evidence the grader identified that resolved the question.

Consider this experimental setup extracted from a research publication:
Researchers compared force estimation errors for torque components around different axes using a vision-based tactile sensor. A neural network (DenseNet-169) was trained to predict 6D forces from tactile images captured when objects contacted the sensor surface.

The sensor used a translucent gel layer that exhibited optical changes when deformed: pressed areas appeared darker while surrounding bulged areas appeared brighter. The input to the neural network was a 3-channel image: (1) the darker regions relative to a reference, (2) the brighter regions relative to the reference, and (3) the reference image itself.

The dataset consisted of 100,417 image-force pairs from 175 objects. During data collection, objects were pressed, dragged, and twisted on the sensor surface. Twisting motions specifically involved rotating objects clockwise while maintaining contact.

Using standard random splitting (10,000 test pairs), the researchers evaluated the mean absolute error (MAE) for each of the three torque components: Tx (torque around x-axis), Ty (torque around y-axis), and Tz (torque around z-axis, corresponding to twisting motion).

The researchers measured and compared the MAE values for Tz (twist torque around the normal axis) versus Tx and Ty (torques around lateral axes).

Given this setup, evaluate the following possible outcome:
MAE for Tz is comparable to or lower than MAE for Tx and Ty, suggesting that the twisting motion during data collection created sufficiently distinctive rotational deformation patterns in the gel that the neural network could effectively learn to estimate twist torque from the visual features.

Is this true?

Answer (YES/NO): YES